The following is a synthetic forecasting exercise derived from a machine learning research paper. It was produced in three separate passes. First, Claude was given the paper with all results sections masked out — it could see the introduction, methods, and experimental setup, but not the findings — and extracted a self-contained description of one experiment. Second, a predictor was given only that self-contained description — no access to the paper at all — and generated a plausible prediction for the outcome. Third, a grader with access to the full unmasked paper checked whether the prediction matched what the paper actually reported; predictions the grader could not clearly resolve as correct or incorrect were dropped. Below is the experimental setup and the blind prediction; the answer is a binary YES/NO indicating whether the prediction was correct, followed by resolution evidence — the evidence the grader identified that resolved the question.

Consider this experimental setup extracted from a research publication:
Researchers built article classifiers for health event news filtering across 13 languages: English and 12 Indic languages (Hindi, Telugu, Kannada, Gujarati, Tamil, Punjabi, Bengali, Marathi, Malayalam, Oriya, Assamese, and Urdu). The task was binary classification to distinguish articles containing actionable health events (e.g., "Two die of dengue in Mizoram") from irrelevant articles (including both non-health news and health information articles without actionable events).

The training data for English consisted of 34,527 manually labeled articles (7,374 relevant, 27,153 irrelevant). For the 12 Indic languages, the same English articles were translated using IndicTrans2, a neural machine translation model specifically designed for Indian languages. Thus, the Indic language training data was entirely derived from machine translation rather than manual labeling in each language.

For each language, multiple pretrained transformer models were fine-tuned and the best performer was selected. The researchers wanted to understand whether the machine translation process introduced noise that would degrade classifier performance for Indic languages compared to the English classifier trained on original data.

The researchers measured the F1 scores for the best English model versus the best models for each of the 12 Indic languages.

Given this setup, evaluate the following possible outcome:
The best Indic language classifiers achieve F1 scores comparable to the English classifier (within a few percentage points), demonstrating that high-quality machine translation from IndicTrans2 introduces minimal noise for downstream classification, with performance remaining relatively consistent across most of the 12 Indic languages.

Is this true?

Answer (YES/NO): YES